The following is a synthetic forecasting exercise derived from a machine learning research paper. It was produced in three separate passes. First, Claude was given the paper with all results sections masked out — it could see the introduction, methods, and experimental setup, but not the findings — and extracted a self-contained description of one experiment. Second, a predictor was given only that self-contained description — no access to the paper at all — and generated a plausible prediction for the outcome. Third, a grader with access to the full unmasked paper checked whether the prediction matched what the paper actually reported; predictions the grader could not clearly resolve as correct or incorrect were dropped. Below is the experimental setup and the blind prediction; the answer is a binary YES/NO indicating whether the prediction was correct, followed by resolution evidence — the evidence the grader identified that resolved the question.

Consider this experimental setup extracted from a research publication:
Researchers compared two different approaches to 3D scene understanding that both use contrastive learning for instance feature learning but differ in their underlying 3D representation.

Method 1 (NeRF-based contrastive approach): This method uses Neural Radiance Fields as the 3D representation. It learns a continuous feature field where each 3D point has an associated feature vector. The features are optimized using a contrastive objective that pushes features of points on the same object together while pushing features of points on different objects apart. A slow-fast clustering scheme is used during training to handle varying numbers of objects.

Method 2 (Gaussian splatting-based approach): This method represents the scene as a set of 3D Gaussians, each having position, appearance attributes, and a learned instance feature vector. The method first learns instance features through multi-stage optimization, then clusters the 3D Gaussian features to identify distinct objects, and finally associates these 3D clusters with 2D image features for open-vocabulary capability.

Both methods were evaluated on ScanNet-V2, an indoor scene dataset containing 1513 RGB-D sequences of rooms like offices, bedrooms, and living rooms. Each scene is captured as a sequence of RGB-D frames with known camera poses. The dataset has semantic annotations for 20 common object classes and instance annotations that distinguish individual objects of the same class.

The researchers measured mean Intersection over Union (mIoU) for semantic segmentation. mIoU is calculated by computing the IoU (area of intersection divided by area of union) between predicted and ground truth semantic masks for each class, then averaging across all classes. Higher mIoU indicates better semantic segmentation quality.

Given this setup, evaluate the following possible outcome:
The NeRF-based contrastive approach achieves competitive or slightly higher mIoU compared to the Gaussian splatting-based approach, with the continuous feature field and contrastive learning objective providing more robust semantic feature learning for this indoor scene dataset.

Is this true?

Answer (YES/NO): NO